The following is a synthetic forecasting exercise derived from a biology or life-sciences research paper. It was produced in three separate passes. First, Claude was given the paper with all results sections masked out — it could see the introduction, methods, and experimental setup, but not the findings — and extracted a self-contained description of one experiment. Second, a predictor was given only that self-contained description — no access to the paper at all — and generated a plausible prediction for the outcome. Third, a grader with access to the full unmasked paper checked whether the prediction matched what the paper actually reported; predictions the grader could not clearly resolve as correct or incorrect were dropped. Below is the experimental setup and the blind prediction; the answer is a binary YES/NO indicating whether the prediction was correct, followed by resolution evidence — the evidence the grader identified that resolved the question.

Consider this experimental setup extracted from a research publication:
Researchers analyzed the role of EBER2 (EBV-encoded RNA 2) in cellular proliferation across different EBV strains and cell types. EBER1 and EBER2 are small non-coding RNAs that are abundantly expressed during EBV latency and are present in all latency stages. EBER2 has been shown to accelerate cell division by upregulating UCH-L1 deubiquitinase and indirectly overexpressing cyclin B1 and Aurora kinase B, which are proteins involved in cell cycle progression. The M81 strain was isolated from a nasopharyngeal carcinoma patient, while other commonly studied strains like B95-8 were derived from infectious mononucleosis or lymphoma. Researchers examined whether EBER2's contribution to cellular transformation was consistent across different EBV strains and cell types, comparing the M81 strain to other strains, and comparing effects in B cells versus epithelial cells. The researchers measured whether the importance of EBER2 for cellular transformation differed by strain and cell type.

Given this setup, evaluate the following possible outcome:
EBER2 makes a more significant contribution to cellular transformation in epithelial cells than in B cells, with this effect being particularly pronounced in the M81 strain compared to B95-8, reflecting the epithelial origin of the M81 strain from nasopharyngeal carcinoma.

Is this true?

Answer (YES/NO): NO